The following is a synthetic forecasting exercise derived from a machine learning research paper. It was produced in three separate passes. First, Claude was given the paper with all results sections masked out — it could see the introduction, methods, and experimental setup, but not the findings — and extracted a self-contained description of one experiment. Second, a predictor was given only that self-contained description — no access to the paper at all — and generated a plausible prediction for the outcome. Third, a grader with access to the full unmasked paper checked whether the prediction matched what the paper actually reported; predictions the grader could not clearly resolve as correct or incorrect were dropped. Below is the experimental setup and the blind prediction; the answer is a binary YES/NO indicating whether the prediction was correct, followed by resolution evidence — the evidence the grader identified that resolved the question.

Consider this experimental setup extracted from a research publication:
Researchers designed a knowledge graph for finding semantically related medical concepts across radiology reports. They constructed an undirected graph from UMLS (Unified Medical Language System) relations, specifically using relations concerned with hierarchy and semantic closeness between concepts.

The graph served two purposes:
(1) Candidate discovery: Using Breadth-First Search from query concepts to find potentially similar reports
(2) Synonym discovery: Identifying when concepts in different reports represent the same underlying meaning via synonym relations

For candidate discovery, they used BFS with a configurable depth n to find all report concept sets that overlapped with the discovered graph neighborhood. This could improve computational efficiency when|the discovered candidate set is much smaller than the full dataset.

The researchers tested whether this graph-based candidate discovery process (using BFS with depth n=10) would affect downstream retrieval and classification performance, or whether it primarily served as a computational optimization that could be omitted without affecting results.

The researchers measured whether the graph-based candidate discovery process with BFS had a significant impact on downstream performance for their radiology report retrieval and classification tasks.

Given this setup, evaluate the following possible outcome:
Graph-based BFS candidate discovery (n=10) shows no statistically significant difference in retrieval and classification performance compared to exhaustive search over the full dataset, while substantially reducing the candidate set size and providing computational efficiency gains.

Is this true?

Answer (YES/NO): NO